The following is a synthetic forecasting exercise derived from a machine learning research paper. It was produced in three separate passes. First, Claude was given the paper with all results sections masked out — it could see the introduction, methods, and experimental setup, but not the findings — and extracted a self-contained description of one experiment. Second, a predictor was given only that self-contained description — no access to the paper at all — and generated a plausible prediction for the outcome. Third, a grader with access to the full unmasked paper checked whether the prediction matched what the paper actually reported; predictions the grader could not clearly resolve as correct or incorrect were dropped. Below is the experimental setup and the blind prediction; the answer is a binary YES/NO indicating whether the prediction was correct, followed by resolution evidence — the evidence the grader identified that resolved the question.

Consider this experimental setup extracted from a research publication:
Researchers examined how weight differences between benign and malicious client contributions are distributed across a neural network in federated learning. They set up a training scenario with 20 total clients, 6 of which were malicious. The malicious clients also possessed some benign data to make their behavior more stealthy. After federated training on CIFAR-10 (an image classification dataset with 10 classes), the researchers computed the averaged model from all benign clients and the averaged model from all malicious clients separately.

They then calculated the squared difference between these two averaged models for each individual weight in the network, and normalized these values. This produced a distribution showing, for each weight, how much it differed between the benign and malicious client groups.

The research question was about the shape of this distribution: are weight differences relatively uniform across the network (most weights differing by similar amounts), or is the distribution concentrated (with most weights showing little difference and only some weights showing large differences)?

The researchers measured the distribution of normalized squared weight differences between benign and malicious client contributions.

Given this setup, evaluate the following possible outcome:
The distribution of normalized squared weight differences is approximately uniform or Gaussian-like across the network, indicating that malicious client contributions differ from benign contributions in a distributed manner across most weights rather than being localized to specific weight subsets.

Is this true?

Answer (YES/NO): NO